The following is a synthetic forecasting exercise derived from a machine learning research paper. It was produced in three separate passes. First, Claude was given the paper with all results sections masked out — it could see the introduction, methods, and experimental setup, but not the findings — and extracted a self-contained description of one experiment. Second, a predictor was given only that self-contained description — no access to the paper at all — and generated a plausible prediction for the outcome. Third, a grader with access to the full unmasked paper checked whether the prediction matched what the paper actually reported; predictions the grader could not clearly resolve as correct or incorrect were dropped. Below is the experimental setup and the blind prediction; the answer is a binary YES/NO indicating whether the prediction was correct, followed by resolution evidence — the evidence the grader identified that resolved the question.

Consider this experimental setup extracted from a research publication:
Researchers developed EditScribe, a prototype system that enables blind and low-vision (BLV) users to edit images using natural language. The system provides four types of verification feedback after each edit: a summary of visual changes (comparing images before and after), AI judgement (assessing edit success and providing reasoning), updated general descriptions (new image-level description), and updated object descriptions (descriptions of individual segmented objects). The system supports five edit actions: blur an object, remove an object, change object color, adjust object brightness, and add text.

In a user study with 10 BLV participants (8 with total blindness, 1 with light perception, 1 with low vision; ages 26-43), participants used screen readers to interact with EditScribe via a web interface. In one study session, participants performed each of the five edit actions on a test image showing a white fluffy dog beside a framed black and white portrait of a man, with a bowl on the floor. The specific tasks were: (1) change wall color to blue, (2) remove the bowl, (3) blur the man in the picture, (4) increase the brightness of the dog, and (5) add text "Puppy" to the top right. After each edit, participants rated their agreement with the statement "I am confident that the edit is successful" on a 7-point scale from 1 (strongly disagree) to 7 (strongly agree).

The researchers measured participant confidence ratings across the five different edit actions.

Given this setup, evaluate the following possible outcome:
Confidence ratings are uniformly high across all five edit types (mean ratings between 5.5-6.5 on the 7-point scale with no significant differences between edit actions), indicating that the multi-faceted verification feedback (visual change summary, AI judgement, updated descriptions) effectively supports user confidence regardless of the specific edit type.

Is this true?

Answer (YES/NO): NO